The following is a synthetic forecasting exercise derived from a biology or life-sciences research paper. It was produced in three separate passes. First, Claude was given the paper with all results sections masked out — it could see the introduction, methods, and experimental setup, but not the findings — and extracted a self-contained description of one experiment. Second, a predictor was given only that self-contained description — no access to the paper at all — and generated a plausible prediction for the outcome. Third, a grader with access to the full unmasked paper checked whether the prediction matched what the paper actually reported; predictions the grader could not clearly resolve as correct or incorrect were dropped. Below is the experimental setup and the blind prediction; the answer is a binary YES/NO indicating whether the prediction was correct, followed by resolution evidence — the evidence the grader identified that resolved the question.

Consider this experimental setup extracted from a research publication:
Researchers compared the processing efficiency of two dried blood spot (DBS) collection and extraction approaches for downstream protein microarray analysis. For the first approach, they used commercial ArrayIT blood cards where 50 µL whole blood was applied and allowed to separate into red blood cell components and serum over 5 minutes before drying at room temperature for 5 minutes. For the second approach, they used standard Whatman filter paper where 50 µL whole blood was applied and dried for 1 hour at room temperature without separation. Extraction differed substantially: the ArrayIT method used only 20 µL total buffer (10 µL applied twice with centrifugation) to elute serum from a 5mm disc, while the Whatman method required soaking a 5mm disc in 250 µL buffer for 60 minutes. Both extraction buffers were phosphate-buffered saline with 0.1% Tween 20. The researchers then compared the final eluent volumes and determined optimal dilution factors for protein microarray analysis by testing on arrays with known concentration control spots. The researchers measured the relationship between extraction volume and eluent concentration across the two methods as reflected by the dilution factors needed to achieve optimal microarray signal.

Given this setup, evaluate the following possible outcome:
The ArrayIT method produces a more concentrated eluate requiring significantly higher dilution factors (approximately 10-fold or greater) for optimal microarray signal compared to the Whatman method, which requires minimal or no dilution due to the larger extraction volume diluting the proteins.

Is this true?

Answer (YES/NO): NO